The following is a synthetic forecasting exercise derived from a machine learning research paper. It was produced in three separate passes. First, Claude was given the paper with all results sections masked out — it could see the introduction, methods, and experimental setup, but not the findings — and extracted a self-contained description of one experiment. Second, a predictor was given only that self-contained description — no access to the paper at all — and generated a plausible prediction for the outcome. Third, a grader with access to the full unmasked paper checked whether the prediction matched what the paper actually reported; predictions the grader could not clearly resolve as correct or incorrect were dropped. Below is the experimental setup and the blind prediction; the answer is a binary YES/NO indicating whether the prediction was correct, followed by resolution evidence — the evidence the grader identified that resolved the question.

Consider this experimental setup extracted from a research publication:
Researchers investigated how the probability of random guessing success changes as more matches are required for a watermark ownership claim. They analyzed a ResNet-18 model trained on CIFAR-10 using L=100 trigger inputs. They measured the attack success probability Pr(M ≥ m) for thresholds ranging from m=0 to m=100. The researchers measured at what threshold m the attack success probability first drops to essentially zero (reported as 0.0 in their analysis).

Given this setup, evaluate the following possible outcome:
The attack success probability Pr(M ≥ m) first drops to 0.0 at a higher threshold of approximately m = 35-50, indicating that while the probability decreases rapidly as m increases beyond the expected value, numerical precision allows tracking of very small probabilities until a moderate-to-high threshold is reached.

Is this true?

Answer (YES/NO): NO